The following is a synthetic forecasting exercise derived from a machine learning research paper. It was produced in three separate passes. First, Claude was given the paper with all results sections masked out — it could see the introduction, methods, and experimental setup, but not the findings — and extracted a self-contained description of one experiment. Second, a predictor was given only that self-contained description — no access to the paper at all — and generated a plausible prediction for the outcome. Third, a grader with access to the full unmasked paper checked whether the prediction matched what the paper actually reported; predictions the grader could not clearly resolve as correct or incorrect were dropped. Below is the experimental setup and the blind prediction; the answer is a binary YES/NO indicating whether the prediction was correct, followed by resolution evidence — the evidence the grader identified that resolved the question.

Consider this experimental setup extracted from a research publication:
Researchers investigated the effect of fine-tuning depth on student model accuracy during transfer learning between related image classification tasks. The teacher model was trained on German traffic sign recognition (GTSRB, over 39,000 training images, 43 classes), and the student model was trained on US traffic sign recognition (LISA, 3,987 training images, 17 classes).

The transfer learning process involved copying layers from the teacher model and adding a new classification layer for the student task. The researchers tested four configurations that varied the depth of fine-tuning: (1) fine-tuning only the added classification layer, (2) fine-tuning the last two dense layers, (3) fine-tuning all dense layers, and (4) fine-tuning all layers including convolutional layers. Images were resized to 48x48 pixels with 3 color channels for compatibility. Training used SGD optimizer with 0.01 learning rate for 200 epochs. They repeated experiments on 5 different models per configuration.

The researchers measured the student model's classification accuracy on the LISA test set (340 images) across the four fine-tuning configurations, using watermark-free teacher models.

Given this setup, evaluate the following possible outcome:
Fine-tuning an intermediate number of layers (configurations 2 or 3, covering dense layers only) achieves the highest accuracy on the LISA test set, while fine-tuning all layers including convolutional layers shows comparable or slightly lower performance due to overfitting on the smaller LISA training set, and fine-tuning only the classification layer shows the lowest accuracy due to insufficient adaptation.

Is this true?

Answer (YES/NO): NO